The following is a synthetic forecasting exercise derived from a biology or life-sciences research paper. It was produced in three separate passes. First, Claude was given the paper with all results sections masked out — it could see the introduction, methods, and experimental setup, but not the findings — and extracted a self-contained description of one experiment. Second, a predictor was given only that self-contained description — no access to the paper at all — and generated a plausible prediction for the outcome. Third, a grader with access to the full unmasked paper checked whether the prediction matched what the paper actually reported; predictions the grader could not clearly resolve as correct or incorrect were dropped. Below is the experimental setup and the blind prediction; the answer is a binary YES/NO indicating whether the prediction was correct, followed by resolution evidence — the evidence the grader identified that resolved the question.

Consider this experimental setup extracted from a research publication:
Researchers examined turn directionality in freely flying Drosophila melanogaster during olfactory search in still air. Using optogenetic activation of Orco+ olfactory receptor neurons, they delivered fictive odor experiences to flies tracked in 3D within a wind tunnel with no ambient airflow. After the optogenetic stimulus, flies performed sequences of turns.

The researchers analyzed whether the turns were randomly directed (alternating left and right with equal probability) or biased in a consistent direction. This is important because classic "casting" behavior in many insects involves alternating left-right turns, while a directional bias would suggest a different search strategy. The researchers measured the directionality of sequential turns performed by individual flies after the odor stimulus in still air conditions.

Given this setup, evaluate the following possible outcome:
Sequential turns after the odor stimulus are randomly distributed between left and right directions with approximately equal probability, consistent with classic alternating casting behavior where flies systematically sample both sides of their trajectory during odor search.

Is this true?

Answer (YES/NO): NO